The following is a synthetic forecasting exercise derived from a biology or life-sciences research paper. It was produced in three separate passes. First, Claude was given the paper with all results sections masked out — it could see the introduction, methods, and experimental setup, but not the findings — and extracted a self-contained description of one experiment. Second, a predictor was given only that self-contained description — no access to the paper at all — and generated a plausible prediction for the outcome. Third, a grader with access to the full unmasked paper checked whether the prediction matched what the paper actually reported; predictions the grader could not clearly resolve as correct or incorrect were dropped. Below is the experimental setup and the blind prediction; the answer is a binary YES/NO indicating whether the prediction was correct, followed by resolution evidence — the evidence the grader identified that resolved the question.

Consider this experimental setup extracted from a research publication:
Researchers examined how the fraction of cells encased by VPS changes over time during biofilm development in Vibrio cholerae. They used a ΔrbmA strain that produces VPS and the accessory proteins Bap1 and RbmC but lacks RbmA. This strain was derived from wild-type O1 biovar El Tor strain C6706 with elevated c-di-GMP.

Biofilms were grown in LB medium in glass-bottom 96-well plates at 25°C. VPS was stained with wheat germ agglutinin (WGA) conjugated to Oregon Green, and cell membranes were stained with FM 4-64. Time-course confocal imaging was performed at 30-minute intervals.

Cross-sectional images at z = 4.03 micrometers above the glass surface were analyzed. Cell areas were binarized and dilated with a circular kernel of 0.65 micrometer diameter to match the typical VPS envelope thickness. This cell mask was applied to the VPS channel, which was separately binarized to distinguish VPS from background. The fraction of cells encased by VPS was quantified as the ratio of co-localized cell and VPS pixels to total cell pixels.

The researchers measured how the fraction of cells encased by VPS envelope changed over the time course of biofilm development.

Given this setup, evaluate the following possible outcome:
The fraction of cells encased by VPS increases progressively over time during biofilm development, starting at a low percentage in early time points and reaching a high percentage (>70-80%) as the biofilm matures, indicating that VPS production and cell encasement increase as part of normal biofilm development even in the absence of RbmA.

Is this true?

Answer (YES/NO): NO